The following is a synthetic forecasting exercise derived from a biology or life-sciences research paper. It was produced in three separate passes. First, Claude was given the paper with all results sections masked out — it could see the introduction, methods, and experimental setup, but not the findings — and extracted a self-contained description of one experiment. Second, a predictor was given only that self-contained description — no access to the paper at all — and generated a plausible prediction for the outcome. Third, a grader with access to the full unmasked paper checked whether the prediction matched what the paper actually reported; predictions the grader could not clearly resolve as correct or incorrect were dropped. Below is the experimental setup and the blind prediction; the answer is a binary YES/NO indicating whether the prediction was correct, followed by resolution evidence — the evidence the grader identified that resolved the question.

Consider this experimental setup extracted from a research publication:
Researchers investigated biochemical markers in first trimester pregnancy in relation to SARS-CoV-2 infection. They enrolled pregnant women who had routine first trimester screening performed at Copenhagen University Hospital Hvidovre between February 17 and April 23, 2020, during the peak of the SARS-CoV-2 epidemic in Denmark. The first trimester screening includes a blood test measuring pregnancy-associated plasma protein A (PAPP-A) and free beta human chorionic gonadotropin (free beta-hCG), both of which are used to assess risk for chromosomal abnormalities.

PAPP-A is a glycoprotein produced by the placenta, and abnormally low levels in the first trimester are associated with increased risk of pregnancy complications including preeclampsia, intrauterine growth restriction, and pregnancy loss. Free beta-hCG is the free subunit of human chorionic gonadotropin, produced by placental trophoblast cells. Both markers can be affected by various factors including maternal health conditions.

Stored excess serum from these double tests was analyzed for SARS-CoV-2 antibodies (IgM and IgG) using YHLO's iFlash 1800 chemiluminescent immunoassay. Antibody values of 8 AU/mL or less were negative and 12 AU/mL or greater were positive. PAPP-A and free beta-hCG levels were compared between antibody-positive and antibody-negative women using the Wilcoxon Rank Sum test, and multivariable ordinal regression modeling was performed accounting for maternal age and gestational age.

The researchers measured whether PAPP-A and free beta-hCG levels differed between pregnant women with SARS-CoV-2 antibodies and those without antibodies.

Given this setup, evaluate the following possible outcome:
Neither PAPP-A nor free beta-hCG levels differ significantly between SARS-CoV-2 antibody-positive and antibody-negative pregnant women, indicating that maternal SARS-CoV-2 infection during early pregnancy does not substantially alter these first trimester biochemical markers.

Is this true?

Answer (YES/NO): YES